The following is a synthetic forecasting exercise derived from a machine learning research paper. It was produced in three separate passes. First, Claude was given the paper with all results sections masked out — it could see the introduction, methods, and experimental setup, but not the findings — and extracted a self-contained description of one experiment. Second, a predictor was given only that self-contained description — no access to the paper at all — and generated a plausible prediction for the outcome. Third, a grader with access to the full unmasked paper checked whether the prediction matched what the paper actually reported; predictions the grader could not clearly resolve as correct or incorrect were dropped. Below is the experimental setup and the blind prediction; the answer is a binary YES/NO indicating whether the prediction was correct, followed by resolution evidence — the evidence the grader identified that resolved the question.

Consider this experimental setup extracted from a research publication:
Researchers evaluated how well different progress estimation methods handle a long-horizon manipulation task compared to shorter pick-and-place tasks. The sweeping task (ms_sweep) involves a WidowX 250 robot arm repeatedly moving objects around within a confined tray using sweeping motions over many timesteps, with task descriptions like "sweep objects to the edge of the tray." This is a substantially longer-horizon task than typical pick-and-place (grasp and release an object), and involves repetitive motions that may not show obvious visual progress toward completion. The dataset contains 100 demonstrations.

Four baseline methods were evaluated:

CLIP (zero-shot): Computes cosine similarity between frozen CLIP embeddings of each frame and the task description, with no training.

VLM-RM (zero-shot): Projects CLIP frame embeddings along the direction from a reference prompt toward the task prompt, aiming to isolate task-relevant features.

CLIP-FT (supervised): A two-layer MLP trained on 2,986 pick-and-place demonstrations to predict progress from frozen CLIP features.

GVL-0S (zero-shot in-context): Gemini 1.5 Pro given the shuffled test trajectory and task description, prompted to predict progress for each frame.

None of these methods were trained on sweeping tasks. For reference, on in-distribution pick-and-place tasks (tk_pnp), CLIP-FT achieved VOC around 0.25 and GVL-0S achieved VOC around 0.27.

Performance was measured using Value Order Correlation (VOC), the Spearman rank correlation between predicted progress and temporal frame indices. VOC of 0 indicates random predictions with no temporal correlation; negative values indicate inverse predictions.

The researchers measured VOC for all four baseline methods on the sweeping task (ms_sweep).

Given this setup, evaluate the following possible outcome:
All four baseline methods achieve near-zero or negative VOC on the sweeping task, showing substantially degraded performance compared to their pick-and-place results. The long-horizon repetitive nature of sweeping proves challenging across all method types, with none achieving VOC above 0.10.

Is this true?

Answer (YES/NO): NO